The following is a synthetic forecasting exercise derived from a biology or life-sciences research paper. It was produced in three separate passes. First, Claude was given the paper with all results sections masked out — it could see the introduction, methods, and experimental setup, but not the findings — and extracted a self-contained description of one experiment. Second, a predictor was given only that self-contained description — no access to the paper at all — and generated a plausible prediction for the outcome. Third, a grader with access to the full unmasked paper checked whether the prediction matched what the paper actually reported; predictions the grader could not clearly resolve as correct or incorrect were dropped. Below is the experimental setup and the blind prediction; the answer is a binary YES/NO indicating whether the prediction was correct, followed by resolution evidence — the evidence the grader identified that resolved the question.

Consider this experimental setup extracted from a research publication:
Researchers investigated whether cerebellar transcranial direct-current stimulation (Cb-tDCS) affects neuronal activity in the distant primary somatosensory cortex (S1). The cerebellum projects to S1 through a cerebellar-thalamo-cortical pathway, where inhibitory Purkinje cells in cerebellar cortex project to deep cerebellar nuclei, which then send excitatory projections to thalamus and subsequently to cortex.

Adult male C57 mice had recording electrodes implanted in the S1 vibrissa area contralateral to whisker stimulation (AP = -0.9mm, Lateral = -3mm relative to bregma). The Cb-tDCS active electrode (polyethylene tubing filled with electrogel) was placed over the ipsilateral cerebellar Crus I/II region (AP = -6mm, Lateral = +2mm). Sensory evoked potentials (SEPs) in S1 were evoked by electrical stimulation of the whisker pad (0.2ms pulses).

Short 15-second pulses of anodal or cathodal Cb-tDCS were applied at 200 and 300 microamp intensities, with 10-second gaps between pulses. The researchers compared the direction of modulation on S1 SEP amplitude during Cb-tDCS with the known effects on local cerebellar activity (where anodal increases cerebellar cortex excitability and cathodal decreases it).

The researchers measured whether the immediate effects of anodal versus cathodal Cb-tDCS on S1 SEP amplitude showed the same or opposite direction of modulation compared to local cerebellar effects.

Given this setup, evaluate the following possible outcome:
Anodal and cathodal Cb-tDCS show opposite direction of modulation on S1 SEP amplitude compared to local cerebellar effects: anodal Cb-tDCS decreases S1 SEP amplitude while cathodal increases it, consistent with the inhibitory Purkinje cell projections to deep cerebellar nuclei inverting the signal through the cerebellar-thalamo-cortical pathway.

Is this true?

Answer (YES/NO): YES